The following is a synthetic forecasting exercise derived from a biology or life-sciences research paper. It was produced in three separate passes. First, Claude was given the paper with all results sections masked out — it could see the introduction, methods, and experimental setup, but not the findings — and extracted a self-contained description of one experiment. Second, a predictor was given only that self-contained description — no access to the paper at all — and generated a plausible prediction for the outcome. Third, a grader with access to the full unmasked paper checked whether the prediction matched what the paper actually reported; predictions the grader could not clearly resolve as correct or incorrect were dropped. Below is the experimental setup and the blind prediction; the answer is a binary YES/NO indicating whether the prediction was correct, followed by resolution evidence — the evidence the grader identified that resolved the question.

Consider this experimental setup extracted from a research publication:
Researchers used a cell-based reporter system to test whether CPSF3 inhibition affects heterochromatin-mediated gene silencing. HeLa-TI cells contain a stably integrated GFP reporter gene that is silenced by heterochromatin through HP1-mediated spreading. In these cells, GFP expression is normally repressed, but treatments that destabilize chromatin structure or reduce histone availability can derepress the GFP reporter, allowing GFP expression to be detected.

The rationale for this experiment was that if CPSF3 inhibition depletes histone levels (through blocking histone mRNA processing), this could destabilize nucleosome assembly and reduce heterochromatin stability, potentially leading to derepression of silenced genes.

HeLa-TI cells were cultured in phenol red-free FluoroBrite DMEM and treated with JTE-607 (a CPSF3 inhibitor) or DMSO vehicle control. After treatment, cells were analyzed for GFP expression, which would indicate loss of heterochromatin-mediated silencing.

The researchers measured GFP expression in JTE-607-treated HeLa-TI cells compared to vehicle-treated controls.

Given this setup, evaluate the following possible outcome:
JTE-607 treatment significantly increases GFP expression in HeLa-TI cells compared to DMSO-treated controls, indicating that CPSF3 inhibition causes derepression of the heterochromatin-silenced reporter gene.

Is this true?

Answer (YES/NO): YES